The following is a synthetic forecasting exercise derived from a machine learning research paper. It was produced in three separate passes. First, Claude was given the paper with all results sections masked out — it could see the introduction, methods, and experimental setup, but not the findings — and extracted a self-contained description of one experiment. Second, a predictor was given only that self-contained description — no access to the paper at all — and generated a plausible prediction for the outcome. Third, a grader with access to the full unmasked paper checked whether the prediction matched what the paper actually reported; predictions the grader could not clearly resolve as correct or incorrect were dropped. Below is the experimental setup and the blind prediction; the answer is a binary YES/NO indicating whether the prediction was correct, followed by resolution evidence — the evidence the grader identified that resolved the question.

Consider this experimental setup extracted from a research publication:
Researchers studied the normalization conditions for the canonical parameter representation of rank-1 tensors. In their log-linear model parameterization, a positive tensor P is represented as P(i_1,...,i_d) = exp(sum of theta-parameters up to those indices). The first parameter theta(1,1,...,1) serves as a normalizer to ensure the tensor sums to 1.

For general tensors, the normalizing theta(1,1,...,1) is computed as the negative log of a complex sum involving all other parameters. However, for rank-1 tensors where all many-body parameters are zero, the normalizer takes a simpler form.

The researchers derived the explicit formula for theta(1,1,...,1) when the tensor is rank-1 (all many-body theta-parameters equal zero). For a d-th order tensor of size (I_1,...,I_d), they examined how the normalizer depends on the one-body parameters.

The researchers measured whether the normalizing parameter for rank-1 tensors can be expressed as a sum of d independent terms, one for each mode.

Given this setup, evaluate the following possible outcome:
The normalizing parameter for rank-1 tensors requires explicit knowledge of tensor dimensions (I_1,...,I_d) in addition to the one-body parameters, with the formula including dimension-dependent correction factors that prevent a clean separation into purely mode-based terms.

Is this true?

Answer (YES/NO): NO